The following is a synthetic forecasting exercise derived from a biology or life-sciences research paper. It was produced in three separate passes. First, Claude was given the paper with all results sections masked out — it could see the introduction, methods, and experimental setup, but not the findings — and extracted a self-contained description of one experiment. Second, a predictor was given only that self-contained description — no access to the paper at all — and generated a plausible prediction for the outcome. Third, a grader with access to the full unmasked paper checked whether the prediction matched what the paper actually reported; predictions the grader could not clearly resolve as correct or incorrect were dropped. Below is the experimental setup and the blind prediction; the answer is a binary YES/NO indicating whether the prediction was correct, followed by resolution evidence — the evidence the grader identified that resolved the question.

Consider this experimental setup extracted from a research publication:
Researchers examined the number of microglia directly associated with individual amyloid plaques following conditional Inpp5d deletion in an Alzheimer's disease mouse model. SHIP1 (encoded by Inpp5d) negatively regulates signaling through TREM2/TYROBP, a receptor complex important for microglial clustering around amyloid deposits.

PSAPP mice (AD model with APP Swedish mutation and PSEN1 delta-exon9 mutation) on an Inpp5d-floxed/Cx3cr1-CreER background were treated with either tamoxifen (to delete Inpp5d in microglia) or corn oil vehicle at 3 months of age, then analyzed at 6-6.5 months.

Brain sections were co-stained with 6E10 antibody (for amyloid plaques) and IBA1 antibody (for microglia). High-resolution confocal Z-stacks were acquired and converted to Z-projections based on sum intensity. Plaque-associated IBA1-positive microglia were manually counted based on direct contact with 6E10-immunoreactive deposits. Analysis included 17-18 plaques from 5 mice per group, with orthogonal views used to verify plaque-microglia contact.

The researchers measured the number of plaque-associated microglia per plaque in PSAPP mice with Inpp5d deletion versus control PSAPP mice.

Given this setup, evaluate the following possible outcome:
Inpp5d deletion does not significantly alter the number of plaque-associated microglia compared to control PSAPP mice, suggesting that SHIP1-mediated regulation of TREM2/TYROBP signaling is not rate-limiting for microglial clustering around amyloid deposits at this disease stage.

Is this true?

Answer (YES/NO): NO